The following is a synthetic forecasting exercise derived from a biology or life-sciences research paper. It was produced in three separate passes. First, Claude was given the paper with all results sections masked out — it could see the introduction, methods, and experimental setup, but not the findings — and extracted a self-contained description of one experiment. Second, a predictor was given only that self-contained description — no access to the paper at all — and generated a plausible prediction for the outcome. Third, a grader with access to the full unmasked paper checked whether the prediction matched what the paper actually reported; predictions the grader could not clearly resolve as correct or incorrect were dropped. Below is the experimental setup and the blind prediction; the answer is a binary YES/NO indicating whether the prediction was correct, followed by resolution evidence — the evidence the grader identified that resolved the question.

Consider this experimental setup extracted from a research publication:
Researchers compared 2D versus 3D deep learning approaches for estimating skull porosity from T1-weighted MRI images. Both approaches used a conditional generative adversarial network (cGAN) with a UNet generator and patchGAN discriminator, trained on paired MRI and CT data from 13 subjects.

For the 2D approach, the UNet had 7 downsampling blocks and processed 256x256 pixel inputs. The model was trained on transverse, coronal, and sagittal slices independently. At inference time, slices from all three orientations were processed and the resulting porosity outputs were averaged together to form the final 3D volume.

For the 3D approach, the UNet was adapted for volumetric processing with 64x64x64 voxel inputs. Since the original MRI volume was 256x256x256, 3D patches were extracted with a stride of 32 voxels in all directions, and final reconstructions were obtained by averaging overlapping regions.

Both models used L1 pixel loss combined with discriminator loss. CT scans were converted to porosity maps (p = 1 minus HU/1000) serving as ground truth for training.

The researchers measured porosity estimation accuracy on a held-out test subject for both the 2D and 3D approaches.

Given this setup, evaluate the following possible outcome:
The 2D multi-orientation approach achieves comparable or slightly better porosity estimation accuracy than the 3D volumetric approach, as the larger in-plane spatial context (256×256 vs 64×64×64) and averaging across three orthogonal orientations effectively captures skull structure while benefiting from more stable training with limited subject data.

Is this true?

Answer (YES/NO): NO